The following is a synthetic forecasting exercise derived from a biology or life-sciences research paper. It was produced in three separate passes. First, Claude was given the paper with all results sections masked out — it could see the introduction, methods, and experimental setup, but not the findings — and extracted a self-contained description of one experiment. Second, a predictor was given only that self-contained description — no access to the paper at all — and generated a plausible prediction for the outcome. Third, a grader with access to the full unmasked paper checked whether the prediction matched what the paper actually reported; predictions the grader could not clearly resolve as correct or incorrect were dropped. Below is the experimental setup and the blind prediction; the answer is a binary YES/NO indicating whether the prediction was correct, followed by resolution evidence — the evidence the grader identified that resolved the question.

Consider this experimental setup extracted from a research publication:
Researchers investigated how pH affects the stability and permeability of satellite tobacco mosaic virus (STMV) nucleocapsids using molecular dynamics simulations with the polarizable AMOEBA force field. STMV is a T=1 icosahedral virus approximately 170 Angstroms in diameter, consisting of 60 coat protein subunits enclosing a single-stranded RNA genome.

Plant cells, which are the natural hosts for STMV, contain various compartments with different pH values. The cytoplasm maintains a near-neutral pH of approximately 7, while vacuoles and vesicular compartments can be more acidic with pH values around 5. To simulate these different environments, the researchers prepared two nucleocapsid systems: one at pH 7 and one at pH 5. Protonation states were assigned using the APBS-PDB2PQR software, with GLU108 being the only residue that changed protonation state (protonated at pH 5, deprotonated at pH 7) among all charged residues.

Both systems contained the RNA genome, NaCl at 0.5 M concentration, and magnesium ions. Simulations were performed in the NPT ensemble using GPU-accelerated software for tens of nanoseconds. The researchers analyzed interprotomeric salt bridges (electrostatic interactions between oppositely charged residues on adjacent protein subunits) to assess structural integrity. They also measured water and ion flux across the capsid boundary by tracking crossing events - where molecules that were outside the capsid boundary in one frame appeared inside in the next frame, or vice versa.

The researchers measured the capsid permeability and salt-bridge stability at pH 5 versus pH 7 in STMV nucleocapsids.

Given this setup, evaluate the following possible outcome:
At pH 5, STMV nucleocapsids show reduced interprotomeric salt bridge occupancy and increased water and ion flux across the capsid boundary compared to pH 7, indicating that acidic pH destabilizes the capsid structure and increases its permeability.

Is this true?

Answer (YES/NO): NO